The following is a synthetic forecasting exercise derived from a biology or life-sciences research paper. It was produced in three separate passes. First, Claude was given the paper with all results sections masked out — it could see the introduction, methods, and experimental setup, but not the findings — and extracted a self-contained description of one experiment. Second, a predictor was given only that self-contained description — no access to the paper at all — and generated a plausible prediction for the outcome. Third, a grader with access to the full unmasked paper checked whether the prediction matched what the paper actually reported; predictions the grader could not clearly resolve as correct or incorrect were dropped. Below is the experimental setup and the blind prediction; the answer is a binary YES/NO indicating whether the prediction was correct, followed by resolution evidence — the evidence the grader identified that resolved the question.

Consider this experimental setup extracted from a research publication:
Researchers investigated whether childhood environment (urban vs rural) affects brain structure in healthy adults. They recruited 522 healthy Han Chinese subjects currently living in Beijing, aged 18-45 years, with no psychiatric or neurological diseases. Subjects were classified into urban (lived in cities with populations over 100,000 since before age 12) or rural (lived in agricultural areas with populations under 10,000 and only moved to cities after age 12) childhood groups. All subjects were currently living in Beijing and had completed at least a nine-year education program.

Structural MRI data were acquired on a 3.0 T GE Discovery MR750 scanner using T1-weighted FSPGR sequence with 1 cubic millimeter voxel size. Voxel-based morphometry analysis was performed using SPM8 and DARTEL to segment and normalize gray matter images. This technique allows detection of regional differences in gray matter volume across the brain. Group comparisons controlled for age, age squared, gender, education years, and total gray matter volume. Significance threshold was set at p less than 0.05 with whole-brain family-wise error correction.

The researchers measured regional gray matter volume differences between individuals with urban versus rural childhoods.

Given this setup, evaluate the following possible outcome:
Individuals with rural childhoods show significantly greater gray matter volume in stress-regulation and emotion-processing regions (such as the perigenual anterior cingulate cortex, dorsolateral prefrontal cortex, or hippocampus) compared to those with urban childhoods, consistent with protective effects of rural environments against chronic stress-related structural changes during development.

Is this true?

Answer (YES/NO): NO